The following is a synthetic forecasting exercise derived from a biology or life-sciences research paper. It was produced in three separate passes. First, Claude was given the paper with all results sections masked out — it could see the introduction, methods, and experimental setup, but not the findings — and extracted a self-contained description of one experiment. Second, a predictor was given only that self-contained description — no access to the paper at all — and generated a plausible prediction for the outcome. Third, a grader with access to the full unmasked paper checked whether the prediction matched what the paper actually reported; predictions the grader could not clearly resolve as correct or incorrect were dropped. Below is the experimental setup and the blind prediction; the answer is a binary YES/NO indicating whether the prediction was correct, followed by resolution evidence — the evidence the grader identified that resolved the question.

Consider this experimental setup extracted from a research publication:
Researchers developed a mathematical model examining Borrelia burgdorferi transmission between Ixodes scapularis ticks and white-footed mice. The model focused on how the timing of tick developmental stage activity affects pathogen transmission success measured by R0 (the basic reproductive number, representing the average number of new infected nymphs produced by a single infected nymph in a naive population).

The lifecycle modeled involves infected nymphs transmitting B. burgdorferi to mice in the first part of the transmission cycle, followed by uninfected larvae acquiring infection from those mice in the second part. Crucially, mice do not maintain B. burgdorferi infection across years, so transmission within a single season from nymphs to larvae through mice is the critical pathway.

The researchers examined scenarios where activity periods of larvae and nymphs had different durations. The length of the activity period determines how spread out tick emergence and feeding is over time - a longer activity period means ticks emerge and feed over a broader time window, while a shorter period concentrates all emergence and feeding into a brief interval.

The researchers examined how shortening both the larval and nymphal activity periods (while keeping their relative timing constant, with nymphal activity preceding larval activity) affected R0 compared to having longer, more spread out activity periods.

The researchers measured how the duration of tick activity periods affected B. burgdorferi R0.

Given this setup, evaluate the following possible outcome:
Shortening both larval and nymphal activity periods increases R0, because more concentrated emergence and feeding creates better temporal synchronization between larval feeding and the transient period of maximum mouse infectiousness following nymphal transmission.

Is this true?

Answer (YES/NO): YES